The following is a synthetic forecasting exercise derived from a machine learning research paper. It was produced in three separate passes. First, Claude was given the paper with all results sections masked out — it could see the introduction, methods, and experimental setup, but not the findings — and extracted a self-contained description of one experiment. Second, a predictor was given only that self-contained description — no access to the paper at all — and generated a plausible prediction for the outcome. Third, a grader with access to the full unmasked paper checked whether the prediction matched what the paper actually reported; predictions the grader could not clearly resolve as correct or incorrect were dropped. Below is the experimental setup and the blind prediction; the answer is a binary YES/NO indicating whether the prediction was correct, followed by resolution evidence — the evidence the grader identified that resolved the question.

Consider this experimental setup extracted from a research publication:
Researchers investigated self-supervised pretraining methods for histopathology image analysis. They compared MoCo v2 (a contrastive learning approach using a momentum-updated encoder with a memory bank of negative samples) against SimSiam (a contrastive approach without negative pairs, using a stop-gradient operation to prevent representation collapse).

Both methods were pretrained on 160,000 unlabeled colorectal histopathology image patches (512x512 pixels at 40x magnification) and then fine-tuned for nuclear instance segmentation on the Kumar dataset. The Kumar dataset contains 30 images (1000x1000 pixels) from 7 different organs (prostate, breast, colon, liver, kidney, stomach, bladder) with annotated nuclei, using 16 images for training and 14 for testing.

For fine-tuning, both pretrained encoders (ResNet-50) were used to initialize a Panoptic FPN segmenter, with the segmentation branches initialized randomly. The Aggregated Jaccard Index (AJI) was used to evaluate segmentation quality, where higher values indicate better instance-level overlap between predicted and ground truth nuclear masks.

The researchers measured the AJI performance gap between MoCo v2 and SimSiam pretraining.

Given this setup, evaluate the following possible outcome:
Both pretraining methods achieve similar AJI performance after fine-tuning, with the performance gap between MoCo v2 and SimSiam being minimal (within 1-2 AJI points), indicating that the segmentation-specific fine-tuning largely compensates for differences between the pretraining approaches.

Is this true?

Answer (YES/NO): NO